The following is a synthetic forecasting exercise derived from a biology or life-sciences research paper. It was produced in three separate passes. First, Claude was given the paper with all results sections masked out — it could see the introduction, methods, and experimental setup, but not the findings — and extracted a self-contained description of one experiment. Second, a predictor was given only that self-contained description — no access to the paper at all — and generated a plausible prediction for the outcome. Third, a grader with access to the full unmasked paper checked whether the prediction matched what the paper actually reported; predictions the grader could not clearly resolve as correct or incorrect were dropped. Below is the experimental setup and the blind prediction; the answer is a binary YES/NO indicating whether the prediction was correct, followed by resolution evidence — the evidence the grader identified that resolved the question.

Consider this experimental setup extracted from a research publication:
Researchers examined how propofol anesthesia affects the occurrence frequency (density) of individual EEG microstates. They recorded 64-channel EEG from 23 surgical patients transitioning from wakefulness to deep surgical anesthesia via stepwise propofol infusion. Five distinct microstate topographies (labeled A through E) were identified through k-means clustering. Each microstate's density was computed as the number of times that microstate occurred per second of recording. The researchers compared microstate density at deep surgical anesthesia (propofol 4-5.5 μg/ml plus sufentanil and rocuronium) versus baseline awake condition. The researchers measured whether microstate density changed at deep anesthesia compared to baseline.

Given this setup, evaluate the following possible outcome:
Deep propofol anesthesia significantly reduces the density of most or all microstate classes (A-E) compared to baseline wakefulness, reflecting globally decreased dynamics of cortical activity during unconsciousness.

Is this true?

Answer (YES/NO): YES